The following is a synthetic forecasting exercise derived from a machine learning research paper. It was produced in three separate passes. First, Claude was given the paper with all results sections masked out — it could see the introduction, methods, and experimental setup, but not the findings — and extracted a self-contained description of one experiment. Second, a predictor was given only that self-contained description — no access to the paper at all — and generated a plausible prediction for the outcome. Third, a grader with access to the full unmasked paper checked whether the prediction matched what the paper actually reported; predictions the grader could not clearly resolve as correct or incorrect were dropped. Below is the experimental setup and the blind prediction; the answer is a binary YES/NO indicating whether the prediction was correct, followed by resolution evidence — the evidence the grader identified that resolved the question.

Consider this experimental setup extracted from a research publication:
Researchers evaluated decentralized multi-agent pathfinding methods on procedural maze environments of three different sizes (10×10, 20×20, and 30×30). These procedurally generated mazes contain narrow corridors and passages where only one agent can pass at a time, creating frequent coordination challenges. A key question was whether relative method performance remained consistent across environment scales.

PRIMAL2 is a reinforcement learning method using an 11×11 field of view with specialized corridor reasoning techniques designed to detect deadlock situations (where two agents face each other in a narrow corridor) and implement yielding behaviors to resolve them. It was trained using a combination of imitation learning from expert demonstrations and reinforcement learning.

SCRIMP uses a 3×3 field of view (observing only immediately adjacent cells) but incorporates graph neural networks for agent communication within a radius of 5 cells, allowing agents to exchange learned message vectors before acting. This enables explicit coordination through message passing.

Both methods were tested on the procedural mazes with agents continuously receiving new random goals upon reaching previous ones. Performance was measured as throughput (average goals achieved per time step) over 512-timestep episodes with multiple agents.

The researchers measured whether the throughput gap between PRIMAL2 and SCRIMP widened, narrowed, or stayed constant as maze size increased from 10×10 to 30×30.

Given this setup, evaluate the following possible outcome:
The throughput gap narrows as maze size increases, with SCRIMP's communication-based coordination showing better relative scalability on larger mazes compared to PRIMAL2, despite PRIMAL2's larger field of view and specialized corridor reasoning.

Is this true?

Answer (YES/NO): NO